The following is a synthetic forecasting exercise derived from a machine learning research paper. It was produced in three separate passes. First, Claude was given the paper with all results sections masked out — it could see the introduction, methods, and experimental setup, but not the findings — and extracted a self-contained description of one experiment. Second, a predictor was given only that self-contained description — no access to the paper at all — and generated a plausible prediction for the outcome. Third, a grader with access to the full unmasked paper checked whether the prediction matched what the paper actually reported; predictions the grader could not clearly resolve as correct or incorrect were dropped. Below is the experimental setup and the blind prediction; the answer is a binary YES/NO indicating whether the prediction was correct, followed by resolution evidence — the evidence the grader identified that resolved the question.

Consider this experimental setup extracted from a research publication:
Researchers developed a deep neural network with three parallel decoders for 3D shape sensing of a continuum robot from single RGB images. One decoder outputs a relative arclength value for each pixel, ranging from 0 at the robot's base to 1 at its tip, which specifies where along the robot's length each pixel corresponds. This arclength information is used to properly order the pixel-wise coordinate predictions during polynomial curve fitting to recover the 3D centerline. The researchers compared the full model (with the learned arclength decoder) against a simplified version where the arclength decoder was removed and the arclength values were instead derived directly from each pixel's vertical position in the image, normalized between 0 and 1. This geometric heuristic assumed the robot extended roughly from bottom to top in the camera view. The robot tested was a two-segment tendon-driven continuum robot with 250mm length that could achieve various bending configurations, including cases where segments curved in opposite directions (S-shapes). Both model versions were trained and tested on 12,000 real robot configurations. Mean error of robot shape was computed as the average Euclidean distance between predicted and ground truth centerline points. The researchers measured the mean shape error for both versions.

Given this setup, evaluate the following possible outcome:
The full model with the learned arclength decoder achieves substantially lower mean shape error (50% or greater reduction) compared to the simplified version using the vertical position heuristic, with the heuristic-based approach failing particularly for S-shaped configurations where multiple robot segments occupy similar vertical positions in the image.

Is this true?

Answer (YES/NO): NO